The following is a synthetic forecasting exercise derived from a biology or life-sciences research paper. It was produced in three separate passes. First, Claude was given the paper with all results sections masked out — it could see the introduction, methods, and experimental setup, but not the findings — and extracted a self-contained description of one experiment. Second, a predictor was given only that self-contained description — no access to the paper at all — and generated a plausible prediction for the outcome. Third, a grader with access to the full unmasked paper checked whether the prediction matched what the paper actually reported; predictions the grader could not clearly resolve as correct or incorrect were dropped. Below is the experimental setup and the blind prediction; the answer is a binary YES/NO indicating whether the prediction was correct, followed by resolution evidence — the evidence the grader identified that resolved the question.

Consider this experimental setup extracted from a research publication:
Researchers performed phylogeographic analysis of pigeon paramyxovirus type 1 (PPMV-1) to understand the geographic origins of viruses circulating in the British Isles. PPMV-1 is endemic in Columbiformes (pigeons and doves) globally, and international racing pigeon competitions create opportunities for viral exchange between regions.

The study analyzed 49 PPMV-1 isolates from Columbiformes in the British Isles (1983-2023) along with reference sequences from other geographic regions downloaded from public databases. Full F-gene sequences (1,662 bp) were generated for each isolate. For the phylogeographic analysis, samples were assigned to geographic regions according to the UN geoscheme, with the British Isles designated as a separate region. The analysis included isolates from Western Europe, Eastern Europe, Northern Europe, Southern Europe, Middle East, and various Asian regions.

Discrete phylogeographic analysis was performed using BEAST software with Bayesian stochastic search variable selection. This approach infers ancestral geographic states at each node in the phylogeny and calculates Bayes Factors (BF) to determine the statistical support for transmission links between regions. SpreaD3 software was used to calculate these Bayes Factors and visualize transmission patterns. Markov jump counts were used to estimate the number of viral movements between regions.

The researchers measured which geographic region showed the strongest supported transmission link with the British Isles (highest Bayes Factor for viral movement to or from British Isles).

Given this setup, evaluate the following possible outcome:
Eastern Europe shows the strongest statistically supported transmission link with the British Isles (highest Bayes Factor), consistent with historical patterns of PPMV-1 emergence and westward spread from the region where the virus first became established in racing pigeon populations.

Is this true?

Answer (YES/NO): NO